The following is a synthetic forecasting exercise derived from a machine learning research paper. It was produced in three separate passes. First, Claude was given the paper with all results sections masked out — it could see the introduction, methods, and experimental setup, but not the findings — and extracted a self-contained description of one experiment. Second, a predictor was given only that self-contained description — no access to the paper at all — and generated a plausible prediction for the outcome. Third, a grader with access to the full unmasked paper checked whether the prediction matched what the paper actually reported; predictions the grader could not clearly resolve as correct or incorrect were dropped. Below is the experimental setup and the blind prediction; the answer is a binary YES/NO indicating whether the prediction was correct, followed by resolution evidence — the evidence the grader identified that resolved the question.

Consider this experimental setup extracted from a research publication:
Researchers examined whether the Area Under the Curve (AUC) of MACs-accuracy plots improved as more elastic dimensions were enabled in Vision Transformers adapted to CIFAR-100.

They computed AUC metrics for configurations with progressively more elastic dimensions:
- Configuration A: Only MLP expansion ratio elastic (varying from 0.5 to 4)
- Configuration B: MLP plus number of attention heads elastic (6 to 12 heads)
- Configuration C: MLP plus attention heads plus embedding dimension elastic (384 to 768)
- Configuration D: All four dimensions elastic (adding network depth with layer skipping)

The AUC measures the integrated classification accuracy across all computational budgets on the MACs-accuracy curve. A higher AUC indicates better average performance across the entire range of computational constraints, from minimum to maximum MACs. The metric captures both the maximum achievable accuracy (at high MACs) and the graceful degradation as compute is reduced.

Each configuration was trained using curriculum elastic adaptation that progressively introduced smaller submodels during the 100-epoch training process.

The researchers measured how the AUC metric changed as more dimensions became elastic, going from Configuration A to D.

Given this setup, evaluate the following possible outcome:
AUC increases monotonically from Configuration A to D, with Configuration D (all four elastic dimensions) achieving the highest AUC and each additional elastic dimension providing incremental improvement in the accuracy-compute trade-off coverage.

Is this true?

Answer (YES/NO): YES